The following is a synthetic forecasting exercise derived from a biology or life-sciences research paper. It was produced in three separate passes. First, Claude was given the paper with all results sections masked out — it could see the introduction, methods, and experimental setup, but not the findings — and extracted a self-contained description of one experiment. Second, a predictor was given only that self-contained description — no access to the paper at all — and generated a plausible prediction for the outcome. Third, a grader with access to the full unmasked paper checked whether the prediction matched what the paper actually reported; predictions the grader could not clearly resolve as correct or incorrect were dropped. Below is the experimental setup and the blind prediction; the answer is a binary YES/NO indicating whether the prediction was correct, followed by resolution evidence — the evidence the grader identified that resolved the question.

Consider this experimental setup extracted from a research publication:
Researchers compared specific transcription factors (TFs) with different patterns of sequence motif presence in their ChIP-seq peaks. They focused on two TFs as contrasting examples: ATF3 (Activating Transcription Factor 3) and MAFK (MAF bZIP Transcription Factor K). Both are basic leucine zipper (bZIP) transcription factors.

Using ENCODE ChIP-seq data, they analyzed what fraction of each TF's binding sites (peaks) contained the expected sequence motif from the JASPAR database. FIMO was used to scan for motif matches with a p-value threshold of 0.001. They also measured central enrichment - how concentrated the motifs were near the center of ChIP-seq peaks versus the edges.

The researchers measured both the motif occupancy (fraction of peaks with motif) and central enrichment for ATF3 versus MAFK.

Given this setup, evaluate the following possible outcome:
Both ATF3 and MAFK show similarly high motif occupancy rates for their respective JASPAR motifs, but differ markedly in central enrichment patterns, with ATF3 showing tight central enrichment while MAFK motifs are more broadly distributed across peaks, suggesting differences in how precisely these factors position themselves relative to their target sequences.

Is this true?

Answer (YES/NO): NO